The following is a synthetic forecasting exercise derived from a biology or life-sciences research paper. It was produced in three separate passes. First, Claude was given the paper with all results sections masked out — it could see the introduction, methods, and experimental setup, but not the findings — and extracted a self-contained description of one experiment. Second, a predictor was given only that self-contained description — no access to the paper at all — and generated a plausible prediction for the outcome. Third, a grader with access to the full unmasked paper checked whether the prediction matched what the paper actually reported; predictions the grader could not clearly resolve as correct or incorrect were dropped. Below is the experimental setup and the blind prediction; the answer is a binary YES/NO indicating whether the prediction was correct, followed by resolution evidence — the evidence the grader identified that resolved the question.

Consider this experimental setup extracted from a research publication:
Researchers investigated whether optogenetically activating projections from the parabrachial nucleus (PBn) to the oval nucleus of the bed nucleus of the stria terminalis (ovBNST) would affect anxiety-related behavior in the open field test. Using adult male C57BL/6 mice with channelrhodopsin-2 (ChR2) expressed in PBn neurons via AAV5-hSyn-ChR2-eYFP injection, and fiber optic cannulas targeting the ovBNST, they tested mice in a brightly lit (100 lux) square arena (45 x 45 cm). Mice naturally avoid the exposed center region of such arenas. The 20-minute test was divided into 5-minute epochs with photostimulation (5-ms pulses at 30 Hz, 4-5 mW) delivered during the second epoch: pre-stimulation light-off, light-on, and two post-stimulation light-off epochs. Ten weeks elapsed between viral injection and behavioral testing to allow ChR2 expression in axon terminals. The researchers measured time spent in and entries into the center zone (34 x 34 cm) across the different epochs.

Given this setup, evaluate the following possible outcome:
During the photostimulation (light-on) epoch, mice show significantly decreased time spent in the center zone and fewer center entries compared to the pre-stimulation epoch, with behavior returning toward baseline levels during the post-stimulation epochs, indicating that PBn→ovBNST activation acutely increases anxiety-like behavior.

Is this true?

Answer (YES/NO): NO